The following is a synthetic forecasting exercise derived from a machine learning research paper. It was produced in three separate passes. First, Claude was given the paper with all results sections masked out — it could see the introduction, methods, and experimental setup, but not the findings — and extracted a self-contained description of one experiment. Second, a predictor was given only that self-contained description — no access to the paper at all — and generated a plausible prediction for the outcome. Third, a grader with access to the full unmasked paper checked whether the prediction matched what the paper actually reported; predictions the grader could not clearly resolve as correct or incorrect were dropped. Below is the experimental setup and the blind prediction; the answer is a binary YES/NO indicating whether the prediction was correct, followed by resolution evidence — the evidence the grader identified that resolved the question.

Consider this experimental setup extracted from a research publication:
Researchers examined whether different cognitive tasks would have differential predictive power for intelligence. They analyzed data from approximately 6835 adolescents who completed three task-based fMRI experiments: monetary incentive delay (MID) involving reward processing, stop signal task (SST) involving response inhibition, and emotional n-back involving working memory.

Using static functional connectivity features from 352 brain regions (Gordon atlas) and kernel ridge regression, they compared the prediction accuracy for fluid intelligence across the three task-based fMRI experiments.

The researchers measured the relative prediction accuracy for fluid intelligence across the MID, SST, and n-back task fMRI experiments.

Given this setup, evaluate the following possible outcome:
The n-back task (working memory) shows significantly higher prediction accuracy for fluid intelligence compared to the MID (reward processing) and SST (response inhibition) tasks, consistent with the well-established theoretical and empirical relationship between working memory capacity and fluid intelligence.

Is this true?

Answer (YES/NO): NO